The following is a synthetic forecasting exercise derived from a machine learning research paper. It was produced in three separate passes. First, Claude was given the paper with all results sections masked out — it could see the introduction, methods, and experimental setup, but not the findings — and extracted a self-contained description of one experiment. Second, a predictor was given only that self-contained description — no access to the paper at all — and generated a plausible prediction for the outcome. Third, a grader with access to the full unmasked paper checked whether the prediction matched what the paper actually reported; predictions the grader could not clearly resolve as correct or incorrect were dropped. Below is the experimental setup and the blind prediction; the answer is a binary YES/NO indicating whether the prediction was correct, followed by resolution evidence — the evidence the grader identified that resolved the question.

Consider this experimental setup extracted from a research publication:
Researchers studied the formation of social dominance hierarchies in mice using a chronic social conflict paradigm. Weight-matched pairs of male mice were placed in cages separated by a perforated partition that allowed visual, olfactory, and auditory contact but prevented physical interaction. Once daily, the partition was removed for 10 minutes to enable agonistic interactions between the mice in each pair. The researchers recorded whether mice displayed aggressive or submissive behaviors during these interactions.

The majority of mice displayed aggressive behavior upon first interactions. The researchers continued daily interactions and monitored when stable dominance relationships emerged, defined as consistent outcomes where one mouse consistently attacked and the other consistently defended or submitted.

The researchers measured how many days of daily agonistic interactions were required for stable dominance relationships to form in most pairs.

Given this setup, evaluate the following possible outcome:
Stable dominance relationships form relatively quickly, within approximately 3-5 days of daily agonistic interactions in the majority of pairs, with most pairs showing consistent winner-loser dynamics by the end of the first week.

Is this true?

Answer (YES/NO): NO